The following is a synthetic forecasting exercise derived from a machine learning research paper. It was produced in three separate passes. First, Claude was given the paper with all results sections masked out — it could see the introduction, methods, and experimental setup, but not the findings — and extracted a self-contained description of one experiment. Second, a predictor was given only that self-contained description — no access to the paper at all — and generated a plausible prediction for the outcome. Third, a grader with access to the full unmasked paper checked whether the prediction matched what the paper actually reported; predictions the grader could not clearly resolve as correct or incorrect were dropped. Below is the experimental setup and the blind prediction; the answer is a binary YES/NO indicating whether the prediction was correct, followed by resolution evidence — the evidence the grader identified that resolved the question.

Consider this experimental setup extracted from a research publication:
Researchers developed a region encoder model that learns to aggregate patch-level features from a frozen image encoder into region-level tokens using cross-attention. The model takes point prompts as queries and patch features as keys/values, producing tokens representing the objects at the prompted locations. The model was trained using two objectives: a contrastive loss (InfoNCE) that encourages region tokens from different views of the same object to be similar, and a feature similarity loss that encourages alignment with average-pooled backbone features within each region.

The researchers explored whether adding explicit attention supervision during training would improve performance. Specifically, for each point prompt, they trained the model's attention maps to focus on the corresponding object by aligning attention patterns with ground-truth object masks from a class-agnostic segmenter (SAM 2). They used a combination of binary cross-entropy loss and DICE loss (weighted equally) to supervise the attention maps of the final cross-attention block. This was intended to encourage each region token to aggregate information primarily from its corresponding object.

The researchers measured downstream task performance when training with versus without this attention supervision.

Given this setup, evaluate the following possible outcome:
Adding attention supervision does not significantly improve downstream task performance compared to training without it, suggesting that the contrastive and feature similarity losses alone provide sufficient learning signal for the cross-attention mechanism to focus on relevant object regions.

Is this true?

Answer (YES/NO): YES